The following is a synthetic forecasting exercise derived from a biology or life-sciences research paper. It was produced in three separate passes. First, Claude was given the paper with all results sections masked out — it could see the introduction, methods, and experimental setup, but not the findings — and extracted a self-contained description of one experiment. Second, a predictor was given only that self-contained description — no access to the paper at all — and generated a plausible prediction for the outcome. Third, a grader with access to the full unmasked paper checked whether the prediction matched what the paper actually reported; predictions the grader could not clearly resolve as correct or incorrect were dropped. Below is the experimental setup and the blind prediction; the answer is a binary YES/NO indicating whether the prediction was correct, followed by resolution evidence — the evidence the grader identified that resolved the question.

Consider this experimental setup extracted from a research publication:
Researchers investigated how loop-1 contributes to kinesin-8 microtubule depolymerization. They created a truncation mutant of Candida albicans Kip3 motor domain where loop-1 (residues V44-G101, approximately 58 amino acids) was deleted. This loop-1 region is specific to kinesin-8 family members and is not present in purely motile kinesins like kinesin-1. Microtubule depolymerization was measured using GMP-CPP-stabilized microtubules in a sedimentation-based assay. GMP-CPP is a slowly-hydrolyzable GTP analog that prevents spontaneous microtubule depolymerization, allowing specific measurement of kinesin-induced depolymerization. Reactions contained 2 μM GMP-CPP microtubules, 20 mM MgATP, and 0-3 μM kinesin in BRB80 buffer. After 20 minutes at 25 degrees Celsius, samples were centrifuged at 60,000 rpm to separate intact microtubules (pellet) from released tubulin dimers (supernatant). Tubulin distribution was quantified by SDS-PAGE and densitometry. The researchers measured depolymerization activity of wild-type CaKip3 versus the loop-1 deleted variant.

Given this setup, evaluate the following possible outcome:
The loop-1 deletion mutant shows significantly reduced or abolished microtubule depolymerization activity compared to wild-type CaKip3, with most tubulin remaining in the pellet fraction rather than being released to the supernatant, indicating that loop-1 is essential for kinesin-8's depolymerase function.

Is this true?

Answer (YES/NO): NO